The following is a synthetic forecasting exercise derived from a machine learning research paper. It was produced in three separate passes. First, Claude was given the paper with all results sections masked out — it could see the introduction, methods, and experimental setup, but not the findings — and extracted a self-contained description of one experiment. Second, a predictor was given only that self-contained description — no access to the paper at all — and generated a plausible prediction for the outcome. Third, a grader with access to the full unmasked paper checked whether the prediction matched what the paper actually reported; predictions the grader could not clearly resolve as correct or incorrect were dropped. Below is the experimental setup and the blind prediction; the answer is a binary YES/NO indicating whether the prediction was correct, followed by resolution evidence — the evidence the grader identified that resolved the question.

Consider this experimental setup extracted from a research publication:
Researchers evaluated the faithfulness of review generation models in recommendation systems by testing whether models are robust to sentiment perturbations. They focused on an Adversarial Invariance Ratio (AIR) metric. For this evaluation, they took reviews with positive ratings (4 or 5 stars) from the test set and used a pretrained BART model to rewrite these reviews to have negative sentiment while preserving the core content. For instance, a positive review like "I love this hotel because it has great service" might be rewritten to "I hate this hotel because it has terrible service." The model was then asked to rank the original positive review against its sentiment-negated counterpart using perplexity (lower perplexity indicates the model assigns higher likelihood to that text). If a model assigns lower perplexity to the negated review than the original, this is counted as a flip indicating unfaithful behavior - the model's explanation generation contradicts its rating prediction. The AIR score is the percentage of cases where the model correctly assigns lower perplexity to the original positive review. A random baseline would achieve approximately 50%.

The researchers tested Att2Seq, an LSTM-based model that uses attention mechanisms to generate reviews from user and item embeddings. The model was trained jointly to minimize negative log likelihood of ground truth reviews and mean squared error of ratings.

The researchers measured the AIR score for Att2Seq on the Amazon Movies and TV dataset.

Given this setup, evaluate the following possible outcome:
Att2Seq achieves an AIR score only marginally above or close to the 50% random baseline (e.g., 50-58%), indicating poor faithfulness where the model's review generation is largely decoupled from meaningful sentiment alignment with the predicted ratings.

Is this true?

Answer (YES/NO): NO